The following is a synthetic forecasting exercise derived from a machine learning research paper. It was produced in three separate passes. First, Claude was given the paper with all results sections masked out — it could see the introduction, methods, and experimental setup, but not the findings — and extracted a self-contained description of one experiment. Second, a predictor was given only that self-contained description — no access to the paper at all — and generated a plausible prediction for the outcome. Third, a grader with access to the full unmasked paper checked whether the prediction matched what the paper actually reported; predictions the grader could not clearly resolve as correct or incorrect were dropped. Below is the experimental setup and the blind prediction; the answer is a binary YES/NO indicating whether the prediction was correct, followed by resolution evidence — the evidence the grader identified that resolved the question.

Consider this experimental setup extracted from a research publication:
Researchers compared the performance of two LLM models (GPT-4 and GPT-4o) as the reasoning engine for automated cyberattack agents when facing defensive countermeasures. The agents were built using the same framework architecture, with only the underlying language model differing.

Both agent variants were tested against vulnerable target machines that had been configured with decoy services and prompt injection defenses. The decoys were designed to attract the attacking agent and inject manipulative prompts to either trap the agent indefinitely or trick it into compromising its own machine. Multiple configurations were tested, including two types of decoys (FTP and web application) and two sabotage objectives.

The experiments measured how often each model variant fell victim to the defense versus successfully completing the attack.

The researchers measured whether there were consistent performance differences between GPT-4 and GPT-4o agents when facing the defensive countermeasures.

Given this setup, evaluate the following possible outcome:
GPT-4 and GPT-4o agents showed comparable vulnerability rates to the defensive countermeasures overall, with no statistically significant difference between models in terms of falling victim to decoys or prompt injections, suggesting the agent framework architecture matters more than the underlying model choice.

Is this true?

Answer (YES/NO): NO